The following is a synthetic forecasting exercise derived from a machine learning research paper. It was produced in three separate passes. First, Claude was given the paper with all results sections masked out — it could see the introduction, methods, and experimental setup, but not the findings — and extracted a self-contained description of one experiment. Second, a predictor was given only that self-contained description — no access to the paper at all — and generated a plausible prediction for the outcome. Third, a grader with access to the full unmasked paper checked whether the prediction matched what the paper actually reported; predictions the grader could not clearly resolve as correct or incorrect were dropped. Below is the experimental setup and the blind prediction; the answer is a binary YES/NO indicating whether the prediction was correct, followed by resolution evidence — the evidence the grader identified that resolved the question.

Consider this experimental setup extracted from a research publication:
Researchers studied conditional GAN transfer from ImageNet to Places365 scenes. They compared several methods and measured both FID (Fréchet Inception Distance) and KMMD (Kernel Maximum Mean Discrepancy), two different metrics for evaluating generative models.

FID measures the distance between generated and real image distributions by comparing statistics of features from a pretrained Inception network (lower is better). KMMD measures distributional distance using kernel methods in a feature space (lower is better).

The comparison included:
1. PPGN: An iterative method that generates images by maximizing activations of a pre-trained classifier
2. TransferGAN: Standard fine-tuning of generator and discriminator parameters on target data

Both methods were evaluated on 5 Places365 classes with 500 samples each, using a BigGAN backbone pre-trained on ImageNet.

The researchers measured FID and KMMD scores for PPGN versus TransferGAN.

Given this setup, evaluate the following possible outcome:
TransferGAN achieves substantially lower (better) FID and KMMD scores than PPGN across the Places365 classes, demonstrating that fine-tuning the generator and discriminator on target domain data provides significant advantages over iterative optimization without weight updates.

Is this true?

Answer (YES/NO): NO